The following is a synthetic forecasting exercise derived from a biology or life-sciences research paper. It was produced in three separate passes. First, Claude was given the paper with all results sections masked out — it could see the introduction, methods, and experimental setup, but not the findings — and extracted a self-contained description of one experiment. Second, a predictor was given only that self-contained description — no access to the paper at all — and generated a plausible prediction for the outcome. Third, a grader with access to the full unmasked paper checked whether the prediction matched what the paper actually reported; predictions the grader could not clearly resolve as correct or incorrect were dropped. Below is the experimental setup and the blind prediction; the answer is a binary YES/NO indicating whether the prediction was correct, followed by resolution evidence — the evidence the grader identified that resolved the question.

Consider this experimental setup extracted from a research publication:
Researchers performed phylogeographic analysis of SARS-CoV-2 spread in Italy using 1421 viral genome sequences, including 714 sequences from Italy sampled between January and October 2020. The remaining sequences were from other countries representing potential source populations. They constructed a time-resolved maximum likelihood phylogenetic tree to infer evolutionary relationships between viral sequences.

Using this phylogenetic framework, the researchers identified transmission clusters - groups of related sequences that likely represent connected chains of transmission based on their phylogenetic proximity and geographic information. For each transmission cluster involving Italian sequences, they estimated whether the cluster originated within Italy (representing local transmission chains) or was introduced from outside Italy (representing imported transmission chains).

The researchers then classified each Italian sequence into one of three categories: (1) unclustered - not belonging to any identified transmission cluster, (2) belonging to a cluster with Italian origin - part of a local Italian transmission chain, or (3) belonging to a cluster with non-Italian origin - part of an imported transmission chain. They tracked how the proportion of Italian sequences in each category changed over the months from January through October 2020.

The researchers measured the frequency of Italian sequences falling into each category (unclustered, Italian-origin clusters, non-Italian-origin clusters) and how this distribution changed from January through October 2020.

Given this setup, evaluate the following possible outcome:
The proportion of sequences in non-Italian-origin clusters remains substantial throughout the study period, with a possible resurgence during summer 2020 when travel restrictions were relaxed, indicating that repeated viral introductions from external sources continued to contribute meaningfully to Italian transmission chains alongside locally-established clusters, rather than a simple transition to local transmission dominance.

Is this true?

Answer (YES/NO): NO